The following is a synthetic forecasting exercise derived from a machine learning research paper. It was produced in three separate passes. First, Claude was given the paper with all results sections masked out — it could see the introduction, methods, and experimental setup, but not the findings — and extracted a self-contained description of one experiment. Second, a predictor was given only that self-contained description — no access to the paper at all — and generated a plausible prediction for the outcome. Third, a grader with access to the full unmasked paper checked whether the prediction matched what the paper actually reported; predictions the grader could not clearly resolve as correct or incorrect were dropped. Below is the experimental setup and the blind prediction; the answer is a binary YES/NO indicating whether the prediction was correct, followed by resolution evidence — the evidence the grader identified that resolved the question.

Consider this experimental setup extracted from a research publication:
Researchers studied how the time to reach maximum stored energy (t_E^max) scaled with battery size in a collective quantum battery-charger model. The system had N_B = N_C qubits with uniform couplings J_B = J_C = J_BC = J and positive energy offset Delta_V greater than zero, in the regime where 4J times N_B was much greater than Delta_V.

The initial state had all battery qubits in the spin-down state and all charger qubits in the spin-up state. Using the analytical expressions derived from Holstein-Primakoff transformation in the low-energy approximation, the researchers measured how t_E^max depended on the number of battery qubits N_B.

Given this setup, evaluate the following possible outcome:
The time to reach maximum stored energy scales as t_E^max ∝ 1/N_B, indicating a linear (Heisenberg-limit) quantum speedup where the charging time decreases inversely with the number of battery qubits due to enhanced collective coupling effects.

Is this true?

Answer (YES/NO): NO